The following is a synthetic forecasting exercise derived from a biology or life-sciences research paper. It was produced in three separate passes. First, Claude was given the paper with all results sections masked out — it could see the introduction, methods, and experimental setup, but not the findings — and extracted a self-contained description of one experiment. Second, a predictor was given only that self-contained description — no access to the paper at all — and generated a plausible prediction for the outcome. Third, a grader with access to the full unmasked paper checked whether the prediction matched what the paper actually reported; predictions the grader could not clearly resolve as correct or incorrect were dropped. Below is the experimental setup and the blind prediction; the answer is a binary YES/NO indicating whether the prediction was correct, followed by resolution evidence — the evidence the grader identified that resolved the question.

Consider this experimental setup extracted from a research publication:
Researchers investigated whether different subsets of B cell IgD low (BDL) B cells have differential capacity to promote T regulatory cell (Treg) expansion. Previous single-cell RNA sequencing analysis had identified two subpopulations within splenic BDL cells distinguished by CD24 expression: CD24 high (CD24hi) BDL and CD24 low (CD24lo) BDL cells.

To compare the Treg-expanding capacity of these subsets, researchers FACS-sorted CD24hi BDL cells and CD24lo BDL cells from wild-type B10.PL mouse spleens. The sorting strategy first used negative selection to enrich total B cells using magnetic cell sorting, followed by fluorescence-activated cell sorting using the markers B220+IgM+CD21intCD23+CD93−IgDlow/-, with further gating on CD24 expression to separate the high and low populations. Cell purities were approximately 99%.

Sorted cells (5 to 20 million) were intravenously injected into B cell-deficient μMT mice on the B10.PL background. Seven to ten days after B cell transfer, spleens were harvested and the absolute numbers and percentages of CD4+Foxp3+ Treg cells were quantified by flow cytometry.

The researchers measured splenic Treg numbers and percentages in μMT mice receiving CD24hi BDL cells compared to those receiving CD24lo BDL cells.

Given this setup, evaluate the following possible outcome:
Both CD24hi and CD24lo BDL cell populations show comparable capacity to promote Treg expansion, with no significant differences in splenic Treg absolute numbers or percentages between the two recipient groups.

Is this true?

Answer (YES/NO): NO